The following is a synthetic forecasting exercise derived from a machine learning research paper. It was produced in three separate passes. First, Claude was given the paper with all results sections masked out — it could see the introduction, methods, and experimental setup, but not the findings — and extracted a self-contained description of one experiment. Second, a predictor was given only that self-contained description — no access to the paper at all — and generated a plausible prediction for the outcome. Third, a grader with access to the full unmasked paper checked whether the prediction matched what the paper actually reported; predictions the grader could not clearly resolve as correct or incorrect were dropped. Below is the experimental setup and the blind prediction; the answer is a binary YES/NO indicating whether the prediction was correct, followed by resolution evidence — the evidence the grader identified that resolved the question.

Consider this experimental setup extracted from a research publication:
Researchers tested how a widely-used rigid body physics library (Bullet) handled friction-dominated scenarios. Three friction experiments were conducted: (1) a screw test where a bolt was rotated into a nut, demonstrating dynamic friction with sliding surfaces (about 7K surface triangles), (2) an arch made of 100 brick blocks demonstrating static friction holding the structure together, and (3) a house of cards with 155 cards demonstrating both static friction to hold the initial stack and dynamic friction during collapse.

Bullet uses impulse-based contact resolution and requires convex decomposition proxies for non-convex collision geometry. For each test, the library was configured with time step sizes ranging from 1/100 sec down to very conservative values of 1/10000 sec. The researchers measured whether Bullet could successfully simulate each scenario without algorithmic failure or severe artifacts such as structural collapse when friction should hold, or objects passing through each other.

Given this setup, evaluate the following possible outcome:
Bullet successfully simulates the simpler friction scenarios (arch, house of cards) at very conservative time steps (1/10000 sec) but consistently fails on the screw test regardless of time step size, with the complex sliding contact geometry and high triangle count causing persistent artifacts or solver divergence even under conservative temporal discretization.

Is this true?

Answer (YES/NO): NO